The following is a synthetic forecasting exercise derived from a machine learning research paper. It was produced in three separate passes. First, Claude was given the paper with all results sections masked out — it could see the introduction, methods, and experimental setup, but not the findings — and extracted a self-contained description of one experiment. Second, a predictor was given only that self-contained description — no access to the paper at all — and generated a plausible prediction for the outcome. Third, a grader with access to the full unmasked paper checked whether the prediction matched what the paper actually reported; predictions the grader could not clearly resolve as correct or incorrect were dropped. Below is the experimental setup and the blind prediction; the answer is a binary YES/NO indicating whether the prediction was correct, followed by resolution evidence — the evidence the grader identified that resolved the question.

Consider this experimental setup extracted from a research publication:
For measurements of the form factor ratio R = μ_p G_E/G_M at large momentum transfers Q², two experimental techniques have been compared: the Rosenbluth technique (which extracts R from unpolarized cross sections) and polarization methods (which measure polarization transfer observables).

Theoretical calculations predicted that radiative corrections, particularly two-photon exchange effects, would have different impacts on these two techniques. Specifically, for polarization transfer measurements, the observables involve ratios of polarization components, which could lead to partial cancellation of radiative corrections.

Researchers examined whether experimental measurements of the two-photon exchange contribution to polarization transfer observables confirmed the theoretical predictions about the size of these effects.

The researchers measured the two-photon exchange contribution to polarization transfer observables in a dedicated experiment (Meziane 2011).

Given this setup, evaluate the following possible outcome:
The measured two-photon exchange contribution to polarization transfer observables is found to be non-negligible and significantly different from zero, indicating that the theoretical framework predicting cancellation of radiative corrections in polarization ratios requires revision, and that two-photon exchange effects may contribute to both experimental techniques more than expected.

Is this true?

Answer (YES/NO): NO